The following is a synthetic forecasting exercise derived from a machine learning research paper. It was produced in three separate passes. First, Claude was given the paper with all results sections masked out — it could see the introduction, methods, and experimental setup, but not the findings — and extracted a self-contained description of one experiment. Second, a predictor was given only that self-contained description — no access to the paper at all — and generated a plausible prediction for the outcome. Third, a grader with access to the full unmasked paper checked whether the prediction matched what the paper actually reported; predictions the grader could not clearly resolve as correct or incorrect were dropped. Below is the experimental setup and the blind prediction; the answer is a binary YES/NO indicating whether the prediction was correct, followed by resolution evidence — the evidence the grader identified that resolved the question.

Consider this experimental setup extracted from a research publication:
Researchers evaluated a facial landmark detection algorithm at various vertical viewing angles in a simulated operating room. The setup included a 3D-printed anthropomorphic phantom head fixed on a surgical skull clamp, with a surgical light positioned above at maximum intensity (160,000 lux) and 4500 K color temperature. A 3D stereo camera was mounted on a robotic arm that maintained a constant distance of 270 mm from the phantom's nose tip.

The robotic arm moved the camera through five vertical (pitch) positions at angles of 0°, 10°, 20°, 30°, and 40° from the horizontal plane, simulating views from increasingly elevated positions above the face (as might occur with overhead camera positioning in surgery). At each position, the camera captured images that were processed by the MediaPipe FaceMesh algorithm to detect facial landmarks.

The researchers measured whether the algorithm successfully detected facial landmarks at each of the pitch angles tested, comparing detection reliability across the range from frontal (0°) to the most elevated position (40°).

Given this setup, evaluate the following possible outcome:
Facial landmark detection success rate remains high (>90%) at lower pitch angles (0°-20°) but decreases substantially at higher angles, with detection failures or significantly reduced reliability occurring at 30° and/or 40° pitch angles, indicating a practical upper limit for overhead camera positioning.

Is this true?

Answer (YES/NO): NO